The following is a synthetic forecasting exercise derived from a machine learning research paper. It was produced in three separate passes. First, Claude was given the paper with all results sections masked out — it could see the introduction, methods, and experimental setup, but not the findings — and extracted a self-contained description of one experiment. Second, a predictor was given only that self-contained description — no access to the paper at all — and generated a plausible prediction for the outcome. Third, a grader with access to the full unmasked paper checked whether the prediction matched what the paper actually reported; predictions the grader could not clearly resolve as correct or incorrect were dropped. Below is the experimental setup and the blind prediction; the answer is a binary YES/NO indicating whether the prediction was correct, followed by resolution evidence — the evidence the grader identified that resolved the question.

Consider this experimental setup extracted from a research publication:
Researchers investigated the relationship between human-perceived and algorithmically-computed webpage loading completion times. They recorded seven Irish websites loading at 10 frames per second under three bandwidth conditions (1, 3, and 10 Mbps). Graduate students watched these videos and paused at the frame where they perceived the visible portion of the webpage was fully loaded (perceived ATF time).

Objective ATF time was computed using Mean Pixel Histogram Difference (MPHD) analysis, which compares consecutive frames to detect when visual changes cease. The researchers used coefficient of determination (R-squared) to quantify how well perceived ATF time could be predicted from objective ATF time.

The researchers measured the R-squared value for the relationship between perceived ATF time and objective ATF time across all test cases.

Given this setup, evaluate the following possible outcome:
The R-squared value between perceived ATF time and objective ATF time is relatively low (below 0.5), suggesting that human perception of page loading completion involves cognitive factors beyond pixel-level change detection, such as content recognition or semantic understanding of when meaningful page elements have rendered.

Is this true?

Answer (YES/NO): NO